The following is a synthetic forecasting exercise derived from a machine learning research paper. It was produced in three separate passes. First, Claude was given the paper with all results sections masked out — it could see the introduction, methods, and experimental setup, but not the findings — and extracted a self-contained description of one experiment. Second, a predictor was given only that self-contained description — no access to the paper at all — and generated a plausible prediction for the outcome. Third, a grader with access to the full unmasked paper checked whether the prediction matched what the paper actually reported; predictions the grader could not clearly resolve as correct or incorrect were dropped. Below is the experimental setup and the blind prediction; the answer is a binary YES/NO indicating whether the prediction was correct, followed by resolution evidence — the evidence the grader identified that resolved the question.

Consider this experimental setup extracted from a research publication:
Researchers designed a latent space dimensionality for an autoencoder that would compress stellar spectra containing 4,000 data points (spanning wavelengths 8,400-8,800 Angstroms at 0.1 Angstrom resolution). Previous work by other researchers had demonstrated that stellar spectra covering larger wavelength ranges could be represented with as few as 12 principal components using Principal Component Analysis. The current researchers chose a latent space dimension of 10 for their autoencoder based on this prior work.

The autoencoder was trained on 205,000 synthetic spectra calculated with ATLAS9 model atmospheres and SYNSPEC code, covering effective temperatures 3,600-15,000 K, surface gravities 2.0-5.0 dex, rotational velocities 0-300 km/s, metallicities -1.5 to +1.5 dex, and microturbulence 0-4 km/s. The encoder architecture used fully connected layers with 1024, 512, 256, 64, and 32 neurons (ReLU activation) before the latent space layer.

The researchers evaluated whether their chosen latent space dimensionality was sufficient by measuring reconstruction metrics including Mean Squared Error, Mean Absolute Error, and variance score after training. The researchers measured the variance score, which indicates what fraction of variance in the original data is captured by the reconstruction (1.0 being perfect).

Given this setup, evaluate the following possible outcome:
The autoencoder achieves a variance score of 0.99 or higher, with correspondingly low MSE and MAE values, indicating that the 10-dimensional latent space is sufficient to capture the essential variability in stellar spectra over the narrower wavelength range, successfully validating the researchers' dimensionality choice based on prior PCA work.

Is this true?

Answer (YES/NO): YES